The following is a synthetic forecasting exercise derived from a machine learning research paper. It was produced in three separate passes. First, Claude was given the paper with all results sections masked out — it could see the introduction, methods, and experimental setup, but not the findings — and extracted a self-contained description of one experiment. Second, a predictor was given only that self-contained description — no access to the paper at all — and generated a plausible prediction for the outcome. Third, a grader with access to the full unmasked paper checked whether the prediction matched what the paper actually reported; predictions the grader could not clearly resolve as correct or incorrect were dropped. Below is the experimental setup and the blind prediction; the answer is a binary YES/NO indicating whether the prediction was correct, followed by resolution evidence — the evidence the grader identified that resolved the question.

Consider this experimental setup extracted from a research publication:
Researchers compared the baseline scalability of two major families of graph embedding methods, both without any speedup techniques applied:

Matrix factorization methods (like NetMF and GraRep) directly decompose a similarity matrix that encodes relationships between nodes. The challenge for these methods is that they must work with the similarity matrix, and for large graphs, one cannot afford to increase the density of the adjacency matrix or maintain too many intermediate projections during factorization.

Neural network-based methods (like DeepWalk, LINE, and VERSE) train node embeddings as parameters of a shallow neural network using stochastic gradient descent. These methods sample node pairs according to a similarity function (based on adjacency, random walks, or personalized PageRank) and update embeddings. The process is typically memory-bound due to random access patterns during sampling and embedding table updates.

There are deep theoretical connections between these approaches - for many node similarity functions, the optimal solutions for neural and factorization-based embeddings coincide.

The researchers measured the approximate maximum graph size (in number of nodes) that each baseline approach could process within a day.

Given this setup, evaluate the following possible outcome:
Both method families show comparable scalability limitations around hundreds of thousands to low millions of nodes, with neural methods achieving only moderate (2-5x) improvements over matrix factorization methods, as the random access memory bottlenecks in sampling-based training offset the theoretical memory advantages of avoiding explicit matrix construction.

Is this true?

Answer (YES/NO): NO